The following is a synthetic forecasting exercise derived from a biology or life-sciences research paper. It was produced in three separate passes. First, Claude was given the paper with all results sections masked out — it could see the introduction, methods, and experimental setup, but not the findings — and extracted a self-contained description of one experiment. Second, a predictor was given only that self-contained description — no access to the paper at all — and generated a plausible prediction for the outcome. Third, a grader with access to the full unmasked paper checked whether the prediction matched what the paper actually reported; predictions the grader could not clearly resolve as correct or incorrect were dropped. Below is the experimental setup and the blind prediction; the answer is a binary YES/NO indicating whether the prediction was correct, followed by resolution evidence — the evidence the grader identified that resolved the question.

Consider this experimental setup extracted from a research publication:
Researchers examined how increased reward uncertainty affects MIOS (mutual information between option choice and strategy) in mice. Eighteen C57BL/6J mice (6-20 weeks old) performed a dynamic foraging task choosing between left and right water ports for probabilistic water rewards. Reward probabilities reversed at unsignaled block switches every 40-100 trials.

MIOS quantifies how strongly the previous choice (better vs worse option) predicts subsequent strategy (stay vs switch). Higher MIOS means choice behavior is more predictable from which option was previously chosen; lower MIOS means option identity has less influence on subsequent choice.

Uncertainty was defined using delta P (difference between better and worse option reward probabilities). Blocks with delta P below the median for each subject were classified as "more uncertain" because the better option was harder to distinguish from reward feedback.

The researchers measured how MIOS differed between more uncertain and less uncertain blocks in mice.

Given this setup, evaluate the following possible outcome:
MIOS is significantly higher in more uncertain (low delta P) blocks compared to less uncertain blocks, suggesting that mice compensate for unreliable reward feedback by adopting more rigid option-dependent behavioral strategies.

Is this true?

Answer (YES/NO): NO